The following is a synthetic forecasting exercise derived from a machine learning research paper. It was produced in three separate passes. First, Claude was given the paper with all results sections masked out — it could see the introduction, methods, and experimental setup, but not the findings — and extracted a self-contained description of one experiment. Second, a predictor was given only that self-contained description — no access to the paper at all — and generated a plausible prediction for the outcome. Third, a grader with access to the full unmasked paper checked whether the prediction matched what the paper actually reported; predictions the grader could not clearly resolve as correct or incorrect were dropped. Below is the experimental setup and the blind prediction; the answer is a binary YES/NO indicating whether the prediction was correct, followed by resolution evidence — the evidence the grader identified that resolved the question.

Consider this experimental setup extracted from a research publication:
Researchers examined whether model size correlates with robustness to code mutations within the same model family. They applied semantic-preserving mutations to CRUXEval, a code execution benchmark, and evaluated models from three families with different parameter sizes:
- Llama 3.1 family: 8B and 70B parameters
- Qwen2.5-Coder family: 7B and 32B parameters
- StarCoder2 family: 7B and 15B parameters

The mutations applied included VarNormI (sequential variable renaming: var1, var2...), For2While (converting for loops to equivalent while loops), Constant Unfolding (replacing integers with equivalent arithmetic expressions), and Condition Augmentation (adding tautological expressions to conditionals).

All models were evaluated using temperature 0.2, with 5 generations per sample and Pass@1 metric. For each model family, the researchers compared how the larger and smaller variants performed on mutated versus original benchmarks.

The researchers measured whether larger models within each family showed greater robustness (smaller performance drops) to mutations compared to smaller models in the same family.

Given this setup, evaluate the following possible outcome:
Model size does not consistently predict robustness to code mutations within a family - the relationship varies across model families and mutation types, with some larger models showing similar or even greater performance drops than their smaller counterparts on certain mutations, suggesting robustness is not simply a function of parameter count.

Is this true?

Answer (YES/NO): YES